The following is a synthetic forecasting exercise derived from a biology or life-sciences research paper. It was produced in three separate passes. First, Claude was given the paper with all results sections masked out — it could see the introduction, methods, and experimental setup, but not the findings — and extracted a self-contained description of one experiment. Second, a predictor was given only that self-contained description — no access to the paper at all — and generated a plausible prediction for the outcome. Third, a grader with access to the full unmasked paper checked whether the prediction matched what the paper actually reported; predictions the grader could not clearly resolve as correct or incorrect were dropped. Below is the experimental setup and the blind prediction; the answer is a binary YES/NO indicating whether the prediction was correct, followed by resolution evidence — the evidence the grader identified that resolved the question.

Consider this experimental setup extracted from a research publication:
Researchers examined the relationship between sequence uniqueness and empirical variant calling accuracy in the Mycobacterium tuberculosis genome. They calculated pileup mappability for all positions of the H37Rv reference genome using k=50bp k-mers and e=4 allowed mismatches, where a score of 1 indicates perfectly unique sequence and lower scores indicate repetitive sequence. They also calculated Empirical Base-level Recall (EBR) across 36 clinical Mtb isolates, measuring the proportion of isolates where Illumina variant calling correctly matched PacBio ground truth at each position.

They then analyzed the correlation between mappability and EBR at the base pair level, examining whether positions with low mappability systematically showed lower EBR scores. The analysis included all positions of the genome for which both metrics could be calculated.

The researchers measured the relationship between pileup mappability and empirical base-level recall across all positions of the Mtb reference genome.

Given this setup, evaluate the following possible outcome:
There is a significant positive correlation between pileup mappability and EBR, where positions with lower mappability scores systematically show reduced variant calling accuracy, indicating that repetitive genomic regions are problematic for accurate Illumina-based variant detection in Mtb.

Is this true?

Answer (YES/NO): YES